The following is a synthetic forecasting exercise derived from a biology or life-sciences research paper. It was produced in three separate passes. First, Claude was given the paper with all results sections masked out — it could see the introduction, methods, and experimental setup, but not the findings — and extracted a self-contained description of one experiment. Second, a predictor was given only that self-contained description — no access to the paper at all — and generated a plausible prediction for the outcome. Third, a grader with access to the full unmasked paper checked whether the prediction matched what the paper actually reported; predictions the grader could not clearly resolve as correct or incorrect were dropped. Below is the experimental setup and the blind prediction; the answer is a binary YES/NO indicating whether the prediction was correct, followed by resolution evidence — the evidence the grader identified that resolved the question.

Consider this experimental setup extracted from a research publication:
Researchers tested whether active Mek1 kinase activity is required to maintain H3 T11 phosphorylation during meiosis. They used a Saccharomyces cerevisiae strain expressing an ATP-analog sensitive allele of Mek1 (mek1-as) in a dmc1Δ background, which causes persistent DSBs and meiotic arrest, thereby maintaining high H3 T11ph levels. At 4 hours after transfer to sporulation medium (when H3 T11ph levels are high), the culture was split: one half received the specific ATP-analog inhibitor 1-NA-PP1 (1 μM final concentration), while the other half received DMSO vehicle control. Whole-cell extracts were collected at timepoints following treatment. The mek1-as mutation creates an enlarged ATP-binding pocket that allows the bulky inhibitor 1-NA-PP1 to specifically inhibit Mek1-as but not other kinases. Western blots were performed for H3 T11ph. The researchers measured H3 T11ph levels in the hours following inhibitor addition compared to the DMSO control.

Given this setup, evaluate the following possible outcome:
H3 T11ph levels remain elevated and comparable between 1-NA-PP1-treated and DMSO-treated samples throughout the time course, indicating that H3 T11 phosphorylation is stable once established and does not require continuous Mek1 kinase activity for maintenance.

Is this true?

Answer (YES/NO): NO